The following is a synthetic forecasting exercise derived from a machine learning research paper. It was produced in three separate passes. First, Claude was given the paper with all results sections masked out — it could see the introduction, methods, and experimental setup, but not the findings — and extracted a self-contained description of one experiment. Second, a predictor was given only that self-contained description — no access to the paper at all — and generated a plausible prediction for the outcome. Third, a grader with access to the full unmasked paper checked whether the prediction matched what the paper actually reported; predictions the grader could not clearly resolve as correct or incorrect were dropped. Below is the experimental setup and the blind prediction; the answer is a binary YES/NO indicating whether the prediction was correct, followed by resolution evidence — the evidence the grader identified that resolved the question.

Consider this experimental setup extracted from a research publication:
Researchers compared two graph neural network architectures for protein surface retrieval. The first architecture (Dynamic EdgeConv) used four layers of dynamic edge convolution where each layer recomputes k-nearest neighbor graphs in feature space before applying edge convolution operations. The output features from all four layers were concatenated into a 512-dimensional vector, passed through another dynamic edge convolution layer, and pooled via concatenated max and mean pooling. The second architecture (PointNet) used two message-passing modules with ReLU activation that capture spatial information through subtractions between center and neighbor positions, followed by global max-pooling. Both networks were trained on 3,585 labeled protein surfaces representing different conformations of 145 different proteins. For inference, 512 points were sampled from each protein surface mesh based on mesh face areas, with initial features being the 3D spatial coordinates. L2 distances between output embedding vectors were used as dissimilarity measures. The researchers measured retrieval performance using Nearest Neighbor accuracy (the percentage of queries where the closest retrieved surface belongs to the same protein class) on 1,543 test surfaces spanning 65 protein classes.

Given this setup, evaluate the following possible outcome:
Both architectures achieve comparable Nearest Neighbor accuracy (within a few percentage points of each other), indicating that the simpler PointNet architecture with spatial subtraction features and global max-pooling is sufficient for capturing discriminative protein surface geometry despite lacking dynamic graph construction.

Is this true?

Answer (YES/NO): NO